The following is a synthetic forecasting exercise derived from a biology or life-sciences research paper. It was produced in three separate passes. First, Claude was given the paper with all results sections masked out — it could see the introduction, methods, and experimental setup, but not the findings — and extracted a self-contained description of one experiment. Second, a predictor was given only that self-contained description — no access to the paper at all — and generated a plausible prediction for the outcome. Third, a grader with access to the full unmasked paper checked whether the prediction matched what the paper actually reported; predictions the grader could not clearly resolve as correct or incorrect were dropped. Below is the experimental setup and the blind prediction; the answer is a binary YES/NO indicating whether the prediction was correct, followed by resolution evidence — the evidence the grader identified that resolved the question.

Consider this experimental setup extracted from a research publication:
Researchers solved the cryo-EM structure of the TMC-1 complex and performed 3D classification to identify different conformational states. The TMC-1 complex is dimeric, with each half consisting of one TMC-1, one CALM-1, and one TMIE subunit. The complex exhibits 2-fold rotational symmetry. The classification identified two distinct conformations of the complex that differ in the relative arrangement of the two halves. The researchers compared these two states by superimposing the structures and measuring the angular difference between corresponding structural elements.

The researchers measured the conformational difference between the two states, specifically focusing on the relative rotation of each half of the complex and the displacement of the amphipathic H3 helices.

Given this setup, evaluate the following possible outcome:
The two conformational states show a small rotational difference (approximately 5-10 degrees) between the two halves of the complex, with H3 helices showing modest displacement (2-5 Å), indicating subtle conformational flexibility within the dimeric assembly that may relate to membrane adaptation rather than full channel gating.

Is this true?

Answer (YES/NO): NO